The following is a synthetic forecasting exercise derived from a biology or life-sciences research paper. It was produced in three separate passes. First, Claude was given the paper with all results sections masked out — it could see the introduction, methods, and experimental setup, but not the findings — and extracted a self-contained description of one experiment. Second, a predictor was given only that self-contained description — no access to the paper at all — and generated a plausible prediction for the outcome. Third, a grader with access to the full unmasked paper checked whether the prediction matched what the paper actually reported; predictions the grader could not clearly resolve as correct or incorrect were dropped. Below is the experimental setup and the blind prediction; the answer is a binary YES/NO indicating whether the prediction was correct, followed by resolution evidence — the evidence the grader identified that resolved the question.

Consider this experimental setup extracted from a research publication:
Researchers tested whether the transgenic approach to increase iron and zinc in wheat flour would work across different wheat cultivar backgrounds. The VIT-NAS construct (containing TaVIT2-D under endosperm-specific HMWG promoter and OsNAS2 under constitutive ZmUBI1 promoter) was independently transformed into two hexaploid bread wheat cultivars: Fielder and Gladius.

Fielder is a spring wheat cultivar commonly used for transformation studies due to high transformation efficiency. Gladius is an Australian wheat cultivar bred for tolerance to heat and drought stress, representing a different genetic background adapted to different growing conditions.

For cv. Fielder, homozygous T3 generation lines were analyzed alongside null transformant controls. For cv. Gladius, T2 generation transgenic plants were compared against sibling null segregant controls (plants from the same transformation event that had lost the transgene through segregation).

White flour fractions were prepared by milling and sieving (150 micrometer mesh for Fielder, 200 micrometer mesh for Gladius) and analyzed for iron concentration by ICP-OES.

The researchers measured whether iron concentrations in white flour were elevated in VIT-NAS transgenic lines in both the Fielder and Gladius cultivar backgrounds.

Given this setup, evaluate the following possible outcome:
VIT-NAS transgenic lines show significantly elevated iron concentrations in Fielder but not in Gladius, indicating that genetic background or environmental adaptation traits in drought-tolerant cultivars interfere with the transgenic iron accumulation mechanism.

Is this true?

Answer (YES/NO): NO